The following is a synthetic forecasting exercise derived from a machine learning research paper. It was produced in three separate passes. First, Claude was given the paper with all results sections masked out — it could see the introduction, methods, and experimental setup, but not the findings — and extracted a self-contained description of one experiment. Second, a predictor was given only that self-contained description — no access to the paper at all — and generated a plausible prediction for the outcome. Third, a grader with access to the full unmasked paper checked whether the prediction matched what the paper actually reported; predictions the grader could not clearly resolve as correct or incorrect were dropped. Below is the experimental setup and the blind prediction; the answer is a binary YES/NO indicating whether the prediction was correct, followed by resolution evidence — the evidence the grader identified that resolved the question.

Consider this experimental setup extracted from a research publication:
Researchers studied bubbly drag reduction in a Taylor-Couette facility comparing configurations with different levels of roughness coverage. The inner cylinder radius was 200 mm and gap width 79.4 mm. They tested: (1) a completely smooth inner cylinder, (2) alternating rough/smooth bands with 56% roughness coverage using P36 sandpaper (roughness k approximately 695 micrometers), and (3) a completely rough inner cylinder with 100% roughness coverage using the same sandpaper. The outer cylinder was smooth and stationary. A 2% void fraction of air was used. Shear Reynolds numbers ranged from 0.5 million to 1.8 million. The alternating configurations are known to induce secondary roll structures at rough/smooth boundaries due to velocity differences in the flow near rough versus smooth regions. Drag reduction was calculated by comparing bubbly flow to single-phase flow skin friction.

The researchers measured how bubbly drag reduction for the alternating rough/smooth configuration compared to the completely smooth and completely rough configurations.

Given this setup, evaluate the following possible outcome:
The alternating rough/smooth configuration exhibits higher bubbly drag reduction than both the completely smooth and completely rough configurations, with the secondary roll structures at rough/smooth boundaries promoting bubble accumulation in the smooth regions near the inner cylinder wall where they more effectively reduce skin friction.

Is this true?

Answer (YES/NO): NO